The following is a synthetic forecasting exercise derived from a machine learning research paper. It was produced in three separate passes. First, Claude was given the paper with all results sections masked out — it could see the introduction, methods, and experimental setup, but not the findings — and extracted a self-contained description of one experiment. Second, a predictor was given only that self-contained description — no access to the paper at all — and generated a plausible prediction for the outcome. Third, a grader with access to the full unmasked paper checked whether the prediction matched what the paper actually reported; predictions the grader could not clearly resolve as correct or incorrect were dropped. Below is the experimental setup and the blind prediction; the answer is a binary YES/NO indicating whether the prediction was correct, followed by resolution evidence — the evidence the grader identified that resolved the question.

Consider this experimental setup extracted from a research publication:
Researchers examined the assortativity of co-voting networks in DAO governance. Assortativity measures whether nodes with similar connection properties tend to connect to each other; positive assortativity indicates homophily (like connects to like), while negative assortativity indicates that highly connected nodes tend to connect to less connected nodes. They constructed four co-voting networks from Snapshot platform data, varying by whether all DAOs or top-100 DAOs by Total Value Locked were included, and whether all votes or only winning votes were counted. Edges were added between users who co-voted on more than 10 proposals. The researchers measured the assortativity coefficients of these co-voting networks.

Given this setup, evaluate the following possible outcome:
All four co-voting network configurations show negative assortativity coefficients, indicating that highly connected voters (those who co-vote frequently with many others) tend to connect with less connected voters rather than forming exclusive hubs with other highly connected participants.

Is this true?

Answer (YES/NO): NO